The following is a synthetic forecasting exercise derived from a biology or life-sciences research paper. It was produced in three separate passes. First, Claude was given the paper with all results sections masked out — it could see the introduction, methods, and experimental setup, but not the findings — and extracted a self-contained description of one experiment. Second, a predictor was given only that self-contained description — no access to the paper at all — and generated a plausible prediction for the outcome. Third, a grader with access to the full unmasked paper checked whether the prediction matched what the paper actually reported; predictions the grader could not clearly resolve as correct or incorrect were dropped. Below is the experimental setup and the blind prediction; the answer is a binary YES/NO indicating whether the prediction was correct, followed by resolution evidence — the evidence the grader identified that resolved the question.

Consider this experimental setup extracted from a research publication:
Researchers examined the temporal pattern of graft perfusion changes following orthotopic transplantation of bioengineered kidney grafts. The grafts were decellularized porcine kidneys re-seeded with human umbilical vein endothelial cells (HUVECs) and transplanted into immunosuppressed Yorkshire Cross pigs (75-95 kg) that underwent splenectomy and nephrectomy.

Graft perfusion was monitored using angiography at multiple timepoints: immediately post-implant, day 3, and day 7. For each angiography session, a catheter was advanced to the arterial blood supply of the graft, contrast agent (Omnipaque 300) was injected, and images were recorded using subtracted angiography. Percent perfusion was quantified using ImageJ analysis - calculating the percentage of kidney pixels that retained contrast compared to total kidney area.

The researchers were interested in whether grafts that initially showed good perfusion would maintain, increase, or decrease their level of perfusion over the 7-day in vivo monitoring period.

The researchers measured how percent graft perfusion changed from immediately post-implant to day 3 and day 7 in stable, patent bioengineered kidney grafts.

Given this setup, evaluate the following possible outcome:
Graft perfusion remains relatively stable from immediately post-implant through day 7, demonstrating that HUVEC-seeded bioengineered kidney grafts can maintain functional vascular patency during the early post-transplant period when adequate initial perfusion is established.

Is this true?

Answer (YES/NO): NO